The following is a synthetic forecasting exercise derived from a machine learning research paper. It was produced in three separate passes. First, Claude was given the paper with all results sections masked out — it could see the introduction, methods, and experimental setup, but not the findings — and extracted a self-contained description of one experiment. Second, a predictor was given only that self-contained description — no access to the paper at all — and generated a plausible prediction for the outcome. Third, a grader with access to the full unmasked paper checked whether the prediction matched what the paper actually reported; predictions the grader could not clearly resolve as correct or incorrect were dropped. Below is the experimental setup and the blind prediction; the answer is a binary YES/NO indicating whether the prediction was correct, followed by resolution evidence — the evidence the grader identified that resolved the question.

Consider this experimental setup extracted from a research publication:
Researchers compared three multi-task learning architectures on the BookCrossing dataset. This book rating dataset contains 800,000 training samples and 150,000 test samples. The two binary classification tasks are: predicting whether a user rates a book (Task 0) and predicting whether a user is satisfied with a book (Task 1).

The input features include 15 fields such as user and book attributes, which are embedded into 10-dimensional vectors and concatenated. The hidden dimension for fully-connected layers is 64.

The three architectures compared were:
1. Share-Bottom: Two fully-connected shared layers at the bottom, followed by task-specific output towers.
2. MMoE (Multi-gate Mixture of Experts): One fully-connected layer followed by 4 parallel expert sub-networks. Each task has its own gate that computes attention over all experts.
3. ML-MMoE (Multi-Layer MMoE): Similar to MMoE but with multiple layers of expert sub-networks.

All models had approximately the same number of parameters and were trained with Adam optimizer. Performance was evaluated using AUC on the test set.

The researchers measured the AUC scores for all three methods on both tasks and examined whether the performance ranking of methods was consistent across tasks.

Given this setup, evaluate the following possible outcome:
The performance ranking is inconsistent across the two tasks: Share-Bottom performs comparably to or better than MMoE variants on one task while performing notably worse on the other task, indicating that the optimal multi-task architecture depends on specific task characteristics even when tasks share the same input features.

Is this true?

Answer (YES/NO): NO